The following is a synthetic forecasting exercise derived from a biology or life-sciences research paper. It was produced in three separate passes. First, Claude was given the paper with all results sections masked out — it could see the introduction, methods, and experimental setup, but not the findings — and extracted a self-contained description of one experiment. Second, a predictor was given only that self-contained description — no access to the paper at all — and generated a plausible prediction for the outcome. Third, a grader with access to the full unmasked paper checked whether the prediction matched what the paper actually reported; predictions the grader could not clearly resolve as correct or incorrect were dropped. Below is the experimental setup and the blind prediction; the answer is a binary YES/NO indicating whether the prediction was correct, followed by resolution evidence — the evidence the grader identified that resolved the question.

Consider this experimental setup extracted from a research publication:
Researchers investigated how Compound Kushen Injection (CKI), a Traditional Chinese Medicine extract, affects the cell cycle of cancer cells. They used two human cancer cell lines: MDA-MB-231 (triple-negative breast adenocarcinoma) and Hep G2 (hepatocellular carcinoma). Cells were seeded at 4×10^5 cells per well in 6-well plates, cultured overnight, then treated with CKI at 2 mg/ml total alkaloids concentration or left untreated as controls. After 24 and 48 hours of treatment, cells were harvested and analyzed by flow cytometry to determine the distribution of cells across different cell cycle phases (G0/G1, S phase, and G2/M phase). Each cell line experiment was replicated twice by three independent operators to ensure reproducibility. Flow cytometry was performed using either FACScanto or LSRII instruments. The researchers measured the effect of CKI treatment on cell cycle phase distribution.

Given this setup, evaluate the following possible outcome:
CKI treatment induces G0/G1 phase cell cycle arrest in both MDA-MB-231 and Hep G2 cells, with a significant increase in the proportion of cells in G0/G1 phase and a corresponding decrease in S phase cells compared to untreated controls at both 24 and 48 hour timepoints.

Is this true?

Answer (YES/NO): NO